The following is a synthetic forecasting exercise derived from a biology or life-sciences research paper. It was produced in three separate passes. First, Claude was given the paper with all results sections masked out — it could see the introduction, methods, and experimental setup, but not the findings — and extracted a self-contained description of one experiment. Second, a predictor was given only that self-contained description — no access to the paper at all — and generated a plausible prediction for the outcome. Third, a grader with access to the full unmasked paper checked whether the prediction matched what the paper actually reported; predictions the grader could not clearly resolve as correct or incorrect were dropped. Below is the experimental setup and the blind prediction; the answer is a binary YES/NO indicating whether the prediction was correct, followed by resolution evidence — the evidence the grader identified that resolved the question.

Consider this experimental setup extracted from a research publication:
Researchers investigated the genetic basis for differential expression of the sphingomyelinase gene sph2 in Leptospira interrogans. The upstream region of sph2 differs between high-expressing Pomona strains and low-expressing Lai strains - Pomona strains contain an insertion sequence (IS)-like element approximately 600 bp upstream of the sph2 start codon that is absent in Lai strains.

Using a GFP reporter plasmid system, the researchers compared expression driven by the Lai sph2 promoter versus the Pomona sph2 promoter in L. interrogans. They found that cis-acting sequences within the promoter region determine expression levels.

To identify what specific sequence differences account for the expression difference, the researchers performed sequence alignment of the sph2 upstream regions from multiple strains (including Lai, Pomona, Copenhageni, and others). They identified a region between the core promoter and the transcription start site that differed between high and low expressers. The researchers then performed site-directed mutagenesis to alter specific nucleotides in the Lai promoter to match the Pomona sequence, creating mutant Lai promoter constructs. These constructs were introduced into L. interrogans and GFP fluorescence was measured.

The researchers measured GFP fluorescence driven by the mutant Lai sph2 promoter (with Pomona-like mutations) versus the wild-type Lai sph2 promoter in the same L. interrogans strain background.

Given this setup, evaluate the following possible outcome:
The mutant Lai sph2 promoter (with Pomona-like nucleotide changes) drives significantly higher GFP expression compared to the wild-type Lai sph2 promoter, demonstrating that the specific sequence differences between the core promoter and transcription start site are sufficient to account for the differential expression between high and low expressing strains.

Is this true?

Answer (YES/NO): YES